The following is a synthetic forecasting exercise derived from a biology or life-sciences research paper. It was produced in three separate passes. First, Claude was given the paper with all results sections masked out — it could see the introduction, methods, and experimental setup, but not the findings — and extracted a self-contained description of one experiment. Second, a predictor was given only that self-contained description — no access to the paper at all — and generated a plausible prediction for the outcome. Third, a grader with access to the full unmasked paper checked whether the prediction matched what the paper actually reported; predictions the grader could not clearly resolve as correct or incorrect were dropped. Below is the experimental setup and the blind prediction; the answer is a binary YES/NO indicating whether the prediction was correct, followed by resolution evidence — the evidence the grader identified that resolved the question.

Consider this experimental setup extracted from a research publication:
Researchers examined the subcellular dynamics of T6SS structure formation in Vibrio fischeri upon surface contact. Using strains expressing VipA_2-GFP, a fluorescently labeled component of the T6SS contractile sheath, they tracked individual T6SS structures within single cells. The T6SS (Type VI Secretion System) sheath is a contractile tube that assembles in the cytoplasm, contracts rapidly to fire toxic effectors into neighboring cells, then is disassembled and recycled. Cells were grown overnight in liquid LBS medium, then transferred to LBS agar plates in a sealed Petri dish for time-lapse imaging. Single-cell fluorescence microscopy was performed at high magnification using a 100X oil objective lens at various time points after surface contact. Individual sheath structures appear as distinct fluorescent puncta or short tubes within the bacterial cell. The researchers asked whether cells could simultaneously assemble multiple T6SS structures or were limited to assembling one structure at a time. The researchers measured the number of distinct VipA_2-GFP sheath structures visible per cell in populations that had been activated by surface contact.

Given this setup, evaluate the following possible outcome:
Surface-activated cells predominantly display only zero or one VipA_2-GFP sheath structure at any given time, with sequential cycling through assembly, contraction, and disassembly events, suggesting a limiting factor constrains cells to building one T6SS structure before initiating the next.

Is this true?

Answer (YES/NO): NO